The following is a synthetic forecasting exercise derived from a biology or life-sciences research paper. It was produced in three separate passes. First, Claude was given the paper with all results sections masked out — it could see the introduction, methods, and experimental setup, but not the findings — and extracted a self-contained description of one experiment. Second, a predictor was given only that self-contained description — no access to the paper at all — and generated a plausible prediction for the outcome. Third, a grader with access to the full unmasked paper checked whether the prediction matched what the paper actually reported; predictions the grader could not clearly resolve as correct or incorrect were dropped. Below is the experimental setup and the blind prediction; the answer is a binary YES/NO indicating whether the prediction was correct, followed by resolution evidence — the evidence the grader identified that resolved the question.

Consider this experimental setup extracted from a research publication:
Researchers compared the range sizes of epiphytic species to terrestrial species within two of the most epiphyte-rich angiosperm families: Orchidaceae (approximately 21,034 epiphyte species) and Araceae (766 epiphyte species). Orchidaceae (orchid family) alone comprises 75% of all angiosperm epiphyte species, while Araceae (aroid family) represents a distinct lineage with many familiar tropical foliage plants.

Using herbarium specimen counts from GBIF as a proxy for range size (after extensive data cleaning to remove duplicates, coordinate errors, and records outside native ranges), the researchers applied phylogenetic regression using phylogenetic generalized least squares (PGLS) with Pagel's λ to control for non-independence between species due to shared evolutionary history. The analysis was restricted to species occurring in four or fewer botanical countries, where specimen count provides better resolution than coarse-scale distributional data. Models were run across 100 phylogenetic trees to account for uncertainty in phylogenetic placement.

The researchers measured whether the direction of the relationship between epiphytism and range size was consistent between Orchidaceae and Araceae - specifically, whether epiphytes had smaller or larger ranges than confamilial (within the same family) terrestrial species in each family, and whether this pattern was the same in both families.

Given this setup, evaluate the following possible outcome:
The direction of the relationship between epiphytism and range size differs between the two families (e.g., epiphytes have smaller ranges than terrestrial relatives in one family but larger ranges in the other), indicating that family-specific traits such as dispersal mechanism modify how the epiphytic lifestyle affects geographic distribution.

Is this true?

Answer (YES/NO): NO